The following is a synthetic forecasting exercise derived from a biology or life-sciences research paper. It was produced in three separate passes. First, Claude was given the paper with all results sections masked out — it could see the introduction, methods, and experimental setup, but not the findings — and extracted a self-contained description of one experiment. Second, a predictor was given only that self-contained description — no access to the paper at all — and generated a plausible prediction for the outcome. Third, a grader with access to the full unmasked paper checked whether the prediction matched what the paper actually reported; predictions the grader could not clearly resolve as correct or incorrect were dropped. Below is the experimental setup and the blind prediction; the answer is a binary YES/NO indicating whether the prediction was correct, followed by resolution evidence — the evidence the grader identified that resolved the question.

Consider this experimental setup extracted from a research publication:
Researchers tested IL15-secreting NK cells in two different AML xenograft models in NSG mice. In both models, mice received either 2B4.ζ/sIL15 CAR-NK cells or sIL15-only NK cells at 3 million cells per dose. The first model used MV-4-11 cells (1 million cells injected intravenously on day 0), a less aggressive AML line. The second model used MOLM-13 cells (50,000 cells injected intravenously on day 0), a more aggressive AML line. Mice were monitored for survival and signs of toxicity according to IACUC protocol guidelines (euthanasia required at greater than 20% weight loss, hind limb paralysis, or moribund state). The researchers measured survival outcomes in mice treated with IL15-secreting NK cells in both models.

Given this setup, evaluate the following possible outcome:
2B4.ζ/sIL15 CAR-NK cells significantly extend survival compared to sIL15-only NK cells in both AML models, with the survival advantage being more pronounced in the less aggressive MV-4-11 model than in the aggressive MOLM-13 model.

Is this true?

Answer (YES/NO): NO